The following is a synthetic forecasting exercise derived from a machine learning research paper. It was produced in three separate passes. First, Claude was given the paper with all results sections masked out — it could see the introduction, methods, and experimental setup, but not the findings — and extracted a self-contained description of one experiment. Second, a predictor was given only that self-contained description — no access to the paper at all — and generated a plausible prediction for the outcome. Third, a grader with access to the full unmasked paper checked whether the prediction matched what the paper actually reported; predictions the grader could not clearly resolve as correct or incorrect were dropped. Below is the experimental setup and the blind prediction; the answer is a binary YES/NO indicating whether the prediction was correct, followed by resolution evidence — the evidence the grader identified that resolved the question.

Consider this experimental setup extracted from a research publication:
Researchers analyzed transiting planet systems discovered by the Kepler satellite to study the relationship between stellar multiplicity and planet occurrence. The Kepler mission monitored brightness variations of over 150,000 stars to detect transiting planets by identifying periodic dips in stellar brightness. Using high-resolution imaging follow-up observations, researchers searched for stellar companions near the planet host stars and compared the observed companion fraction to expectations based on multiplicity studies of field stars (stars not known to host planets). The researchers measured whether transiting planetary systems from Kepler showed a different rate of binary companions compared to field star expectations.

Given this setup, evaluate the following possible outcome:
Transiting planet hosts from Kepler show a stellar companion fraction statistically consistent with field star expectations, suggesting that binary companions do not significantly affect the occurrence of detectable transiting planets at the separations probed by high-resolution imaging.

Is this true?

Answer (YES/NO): NO